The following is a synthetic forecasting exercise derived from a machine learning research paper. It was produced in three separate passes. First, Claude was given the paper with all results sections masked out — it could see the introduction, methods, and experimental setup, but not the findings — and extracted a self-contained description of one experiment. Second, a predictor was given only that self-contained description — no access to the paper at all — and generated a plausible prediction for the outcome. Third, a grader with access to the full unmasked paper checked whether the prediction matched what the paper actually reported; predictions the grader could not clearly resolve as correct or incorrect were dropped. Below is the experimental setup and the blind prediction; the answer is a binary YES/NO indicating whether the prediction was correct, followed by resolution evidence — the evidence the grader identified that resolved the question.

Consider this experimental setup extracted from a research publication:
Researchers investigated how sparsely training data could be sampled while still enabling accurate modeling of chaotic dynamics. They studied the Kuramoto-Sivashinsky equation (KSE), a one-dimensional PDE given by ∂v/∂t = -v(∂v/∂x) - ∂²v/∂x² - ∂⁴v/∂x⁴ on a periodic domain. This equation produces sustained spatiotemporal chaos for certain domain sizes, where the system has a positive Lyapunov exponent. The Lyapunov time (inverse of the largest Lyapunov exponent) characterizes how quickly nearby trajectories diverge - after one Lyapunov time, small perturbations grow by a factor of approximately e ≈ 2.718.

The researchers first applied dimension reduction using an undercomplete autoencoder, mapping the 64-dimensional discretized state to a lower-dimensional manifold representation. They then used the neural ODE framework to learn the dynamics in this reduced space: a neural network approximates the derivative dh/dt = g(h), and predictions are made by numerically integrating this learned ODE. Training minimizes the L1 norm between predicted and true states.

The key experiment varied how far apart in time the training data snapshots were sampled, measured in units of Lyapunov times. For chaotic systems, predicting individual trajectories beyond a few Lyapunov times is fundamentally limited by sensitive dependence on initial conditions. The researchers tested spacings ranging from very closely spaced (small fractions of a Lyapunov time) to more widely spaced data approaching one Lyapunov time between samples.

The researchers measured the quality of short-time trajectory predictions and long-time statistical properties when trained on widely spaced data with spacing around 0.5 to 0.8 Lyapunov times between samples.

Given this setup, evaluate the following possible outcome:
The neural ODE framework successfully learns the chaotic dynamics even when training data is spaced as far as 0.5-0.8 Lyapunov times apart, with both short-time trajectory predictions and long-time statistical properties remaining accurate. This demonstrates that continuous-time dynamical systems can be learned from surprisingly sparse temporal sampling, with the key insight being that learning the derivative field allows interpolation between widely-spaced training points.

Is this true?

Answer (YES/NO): NO